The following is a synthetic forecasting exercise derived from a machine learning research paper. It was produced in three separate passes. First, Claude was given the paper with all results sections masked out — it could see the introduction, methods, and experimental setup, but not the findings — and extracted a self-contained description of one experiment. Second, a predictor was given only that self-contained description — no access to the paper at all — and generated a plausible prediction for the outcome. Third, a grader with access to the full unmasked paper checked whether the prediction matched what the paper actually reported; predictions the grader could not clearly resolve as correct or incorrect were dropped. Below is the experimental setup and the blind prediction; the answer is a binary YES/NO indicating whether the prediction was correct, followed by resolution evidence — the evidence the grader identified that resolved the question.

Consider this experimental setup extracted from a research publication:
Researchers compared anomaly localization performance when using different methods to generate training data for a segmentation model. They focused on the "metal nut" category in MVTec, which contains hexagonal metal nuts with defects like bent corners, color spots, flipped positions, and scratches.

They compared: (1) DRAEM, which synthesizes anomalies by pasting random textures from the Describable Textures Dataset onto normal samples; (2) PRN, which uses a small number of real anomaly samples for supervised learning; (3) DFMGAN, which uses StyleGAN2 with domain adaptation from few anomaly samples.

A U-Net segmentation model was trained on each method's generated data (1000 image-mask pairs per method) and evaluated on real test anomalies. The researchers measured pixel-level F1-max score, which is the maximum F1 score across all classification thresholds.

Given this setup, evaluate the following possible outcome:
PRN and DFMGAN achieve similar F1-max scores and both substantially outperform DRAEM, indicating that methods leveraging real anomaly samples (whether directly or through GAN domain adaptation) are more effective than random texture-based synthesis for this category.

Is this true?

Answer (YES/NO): NO